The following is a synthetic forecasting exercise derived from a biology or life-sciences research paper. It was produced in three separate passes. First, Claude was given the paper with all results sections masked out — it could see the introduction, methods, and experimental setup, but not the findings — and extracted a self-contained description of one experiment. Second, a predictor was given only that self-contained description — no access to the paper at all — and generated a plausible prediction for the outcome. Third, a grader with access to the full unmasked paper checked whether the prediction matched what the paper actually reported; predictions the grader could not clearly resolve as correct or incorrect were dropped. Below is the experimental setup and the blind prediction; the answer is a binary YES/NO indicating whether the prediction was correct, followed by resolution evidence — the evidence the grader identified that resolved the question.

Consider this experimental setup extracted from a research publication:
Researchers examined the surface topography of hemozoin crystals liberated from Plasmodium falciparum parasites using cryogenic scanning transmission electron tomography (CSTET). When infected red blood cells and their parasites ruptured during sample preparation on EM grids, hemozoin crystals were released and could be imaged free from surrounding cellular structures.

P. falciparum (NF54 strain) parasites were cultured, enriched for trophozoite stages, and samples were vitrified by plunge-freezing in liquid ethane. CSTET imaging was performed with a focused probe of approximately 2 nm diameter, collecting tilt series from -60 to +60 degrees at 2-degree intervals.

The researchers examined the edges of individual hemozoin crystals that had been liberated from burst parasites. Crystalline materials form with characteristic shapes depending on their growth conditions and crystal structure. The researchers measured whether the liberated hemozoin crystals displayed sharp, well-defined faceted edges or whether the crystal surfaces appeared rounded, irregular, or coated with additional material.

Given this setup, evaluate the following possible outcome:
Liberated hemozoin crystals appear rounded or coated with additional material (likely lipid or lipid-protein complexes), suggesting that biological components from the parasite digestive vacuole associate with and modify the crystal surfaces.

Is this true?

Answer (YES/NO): NO